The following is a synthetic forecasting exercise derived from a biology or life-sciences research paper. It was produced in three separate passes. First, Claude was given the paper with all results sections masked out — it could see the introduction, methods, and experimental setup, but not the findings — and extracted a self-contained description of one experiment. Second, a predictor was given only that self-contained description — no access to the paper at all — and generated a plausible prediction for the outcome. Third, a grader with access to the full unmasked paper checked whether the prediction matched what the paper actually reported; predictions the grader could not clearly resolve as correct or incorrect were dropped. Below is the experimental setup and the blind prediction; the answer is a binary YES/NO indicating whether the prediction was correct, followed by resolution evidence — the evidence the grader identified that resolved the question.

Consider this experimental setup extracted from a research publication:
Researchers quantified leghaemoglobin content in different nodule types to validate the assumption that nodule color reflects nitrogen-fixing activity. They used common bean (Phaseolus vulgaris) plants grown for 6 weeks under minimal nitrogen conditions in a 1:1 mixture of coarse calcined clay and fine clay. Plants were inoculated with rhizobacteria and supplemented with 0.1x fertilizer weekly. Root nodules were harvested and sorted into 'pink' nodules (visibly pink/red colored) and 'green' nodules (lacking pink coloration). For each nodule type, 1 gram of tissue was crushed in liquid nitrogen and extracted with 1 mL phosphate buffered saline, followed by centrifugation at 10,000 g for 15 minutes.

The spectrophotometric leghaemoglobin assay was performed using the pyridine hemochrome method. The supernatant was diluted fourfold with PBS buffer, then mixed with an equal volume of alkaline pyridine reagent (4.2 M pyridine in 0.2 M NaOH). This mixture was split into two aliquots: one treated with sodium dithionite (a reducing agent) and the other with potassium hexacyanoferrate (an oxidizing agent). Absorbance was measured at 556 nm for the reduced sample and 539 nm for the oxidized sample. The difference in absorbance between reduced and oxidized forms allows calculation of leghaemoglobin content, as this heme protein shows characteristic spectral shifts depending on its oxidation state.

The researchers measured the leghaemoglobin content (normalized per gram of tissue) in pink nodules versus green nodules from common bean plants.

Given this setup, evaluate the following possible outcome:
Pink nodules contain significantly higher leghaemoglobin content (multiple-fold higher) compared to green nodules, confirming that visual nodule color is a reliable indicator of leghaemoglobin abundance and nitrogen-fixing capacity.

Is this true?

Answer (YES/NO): YES